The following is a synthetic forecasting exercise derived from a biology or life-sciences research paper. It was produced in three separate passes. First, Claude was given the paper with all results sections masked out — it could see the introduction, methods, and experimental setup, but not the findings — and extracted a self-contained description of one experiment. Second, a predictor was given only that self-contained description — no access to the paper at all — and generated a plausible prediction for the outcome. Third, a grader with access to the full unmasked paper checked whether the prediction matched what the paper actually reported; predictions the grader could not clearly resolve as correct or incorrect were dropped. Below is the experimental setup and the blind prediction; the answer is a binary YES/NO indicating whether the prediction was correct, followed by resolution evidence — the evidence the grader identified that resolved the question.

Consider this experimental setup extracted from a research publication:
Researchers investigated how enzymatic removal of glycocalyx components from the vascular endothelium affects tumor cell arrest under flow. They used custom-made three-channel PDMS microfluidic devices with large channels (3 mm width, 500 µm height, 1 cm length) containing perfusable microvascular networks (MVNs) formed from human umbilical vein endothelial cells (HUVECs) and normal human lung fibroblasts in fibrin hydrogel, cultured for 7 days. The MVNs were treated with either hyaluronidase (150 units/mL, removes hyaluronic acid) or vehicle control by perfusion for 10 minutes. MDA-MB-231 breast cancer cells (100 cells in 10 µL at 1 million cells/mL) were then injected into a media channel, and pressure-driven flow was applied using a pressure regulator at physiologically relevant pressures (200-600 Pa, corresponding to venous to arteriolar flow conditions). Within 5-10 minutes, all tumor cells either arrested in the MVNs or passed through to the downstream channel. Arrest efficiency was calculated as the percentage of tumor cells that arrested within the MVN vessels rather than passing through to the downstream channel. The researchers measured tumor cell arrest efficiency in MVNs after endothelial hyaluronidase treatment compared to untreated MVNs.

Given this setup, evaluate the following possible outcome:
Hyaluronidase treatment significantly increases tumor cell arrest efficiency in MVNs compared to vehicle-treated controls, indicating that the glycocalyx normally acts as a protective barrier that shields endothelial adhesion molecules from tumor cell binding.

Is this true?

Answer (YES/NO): NO